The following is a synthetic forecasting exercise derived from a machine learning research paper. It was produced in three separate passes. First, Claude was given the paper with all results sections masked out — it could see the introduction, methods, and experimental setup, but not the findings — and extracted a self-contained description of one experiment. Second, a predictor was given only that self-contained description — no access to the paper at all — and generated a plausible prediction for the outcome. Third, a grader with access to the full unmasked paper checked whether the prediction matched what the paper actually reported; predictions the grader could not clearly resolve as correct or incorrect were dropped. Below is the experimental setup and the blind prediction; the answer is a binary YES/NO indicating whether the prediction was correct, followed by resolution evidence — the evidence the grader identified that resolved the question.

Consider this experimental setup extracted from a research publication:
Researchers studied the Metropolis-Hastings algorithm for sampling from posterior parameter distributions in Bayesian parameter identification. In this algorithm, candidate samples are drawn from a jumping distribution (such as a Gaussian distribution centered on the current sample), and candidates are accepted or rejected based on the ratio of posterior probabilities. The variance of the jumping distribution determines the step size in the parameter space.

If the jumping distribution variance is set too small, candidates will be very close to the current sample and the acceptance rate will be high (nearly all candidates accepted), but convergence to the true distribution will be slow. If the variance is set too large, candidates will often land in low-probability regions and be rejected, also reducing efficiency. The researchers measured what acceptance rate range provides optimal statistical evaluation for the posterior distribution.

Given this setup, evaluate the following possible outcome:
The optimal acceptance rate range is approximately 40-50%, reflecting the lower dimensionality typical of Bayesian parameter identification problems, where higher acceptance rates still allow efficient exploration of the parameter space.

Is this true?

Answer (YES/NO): NO